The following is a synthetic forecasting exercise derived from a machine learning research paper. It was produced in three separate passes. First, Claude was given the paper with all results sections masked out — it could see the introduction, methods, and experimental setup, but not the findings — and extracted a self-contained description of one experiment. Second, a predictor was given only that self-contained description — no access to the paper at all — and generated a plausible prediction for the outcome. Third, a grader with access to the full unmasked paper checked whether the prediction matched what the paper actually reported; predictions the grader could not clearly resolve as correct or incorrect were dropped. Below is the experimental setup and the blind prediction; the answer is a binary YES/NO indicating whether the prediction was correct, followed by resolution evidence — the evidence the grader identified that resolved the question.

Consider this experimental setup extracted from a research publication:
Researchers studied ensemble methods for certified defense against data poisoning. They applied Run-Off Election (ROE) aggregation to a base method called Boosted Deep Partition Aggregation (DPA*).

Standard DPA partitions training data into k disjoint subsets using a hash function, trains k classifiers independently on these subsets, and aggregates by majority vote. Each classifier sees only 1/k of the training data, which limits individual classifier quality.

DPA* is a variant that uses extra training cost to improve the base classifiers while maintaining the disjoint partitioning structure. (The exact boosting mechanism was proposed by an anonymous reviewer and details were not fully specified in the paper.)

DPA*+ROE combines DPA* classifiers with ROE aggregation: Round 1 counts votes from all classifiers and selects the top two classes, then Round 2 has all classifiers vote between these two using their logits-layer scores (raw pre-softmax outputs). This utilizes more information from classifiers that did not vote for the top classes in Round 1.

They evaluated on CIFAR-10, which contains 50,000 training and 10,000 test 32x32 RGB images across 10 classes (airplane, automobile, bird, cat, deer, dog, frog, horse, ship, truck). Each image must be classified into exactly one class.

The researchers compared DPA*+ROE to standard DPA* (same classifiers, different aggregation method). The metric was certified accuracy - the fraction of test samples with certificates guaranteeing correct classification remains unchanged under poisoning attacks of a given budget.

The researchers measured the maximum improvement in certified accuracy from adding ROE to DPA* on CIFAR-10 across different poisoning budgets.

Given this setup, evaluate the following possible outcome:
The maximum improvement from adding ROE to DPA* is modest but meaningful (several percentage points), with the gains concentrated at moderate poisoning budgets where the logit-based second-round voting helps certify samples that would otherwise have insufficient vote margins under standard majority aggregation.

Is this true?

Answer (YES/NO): NO